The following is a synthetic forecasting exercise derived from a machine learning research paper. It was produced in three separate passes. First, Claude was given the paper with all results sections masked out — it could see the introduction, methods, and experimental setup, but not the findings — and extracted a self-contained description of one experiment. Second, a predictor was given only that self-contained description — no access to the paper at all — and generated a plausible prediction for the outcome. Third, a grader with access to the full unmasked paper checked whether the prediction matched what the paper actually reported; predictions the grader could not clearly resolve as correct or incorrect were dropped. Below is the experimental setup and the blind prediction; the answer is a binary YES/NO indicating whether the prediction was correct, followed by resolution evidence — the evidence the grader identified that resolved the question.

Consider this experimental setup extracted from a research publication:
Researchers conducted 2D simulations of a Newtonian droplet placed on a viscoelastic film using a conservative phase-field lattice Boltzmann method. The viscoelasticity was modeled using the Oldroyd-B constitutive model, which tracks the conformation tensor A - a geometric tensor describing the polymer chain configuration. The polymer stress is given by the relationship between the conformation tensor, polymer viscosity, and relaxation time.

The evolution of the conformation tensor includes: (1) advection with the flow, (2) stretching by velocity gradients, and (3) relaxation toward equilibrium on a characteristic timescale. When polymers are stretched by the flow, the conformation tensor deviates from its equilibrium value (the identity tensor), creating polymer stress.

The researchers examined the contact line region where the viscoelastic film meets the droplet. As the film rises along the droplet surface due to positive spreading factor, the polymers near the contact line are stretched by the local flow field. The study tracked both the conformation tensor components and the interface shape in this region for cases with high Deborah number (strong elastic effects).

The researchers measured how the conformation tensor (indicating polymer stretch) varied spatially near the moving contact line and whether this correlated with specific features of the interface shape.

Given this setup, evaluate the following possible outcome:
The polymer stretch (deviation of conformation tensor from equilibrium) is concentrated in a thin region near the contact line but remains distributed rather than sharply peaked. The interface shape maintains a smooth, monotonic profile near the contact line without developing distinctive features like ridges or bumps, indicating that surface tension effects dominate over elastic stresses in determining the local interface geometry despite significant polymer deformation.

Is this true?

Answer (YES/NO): NO